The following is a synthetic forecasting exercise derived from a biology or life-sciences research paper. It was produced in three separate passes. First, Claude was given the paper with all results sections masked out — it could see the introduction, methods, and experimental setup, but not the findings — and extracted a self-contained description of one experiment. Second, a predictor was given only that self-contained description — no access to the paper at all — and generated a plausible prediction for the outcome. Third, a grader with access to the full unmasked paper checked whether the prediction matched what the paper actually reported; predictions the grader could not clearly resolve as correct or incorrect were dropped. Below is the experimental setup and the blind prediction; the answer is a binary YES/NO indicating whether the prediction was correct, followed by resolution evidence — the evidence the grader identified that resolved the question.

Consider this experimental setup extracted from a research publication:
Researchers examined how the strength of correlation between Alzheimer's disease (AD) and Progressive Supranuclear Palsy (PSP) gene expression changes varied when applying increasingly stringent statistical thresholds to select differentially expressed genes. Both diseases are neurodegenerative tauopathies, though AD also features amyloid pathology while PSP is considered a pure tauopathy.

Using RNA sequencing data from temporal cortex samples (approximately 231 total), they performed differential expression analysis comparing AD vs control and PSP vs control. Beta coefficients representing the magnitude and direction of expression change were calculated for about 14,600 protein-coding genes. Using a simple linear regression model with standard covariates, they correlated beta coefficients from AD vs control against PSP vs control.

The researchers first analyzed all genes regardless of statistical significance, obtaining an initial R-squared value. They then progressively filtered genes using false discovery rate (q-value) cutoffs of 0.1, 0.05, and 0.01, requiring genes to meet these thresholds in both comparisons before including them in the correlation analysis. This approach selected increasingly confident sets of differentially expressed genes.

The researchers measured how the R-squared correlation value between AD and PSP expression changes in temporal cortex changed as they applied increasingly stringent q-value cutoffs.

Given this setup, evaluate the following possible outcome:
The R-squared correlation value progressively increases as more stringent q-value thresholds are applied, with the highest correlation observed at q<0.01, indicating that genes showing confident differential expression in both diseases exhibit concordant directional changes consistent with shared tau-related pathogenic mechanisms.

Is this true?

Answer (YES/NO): YES